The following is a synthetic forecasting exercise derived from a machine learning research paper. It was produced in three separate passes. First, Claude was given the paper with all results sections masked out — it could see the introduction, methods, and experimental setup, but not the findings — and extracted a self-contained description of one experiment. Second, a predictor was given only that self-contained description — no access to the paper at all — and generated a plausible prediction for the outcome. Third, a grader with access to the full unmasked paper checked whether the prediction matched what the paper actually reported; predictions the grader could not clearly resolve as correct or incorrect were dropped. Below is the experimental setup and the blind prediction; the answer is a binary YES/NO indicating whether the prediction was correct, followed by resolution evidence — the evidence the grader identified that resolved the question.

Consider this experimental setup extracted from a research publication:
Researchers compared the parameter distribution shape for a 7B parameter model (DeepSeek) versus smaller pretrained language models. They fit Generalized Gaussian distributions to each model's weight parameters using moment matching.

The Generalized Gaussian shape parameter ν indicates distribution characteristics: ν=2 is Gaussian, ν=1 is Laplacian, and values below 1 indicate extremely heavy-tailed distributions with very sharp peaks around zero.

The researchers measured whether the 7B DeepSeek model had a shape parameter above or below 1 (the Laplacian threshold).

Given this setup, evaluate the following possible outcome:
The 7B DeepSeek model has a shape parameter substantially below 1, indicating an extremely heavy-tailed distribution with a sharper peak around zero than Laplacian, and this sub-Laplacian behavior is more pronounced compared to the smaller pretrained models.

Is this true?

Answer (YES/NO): YES